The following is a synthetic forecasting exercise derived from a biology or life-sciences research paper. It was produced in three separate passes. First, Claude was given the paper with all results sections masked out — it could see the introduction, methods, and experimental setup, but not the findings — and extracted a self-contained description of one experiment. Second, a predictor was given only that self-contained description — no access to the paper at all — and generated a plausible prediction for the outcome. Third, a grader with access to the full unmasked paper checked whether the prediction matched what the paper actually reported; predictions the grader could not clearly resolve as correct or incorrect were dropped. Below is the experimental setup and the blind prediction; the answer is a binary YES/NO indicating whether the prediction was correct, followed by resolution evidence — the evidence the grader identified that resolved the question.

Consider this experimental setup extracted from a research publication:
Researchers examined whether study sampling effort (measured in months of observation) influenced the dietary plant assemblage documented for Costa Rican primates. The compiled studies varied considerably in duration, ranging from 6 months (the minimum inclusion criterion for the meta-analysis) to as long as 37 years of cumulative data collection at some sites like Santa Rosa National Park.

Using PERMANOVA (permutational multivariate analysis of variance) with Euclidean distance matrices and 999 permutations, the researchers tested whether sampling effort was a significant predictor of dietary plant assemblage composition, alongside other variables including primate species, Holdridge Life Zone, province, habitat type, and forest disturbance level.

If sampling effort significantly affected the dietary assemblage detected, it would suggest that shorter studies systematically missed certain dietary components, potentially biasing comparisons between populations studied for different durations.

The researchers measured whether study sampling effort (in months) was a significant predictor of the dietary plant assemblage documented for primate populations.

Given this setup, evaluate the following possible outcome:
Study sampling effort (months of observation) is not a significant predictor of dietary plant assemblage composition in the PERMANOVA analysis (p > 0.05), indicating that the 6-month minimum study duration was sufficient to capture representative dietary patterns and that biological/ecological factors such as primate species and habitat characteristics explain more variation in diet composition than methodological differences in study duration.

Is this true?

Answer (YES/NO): NO